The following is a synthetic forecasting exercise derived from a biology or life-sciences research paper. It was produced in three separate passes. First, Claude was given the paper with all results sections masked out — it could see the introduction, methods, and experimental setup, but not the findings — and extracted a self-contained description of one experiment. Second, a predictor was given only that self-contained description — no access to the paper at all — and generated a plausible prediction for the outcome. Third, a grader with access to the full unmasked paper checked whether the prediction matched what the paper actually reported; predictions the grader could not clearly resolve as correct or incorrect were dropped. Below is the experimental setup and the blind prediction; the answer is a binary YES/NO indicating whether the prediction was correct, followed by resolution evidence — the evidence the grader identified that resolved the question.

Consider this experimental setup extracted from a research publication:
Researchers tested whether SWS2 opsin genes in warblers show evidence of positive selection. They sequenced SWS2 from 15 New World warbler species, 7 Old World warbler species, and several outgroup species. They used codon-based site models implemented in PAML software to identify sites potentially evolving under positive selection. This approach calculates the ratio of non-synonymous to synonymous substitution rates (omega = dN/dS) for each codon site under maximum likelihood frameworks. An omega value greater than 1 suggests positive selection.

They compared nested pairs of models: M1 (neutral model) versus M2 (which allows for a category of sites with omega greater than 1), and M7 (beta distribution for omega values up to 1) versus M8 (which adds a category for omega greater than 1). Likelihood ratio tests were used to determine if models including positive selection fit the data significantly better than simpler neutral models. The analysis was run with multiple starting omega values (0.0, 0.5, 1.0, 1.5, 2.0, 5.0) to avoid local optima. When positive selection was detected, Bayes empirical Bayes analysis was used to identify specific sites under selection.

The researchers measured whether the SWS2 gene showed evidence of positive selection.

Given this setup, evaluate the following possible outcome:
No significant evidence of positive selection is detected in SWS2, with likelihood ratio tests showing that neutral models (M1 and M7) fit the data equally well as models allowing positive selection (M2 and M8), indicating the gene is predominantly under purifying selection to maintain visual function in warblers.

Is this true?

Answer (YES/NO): NO